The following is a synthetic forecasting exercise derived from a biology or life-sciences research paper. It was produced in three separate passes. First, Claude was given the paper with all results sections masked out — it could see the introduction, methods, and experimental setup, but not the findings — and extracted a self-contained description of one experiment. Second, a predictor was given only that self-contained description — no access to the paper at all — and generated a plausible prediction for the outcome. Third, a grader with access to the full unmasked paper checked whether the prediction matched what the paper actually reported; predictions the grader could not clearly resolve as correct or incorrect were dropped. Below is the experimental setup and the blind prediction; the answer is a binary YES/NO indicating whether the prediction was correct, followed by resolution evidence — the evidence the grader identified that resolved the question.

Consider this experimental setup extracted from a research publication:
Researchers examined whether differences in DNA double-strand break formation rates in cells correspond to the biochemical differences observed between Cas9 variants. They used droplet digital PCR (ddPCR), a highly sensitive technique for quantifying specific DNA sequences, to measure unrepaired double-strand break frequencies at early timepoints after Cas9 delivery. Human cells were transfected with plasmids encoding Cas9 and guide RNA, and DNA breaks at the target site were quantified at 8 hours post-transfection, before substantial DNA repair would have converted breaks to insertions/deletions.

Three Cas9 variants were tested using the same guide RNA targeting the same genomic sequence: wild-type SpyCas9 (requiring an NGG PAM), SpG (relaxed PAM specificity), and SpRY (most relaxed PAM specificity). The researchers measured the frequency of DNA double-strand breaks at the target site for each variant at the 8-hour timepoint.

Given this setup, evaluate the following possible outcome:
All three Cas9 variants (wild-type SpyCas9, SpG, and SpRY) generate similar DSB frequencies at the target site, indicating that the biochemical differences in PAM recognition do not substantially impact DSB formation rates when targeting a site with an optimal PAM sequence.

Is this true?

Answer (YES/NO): NO